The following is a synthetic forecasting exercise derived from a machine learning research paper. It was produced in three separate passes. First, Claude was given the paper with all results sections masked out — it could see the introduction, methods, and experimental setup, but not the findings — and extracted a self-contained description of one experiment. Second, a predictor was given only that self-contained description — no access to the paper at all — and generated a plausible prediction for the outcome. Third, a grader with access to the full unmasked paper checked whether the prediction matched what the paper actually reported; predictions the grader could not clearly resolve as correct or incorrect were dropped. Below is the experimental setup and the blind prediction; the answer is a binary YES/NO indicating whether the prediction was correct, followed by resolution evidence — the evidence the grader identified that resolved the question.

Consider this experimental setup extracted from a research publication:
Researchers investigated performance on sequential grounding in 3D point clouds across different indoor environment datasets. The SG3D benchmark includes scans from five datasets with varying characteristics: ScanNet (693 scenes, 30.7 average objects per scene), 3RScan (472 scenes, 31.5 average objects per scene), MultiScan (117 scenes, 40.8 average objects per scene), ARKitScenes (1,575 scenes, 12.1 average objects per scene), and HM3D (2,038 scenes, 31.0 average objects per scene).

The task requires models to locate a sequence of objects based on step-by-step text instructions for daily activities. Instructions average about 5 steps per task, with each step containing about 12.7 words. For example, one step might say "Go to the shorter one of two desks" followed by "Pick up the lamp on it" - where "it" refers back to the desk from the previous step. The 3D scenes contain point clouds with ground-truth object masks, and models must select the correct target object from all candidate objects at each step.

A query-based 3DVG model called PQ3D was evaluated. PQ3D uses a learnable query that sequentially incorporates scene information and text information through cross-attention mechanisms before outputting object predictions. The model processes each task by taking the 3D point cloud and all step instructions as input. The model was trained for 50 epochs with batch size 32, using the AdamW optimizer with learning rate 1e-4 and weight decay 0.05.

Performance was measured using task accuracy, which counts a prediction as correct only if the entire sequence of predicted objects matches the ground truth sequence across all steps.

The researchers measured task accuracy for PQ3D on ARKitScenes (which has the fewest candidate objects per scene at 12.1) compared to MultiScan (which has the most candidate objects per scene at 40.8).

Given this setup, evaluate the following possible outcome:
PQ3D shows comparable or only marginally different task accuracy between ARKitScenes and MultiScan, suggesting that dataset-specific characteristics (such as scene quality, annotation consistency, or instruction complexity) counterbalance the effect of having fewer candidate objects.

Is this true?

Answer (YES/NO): NO